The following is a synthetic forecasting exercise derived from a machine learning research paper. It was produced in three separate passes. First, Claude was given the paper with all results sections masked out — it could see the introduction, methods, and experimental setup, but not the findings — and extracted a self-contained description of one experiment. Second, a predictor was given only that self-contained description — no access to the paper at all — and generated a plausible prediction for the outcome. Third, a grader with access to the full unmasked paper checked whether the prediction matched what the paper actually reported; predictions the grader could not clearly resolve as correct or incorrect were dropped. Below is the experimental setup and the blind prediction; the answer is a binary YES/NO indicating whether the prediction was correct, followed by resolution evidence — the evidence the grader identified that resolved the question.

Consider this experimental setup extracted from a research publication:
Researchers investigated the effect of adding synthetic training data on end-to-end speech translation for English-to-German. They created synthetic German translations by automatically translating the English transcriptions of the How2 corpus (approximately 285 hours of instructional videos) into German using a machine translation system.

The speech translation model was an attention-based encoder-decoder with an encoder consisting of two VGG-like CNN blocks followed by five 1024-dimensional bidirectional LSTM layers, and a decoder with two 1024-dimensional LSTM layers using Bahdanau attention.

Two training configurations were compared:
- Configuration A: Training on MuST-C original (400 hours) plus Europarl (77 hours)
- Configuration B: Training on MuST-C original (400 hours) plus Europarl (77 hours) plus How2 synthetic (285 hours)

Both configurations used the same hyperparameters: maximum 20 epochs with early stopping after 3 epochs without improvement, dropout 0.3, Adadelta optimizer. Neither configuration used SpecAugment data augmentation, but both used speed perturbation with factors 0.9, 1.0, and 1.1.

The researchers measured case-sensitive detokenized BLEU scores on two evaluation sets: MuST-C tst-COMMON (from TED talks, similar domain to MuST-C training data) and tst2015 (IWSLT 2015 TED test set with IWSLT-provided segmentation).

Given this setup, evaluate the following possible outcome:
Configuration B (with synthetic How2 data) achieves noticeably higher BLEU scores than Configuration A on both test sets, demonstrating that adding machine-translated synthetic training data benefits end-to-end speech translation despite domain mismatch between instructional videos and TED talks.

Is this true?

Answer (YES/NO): NO